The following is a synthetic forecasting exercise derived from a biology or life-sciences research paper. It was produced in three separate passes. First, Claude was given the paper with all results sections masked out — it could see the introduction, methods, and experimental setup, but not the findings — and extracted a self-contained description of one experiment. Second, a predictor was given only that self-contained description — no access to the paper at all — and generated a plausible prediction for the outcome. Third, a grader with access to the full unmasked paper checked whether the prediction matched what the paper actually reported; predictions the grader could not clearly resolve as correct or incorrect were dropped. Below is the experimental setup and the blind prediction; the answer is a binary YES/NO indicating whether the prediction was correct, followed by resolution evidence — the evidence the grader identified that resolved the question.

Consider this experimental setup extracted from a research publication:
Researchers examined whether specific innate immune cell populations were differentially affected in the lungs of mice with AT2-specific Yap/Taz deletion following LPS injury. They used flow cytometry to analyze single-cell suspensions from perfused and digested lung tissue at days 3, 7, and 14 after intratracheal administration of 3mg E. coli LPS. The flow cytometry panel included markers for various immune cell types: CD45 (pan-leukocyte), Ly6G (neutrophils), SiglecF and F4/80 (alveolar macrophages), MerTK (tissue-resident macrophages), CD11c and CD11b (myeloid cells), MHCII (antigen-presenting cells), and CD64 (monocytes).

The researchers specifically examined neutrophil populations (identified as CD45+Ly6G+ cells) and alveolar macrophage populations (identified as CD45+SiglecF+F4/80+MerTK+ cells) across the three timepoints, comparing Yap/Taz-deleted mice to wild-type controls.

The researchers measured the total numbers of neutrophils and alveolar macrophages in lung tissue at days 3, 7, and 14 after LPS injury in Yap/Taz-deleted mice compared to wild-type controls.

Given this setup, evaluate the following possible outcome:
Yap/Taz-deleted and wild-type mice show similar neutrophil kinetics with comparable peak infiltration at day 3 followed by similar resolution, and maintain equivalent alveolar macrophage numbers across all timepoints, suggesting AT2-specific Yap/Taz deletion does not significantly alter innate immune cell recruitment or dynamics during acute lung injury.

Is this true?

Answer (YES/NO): NO